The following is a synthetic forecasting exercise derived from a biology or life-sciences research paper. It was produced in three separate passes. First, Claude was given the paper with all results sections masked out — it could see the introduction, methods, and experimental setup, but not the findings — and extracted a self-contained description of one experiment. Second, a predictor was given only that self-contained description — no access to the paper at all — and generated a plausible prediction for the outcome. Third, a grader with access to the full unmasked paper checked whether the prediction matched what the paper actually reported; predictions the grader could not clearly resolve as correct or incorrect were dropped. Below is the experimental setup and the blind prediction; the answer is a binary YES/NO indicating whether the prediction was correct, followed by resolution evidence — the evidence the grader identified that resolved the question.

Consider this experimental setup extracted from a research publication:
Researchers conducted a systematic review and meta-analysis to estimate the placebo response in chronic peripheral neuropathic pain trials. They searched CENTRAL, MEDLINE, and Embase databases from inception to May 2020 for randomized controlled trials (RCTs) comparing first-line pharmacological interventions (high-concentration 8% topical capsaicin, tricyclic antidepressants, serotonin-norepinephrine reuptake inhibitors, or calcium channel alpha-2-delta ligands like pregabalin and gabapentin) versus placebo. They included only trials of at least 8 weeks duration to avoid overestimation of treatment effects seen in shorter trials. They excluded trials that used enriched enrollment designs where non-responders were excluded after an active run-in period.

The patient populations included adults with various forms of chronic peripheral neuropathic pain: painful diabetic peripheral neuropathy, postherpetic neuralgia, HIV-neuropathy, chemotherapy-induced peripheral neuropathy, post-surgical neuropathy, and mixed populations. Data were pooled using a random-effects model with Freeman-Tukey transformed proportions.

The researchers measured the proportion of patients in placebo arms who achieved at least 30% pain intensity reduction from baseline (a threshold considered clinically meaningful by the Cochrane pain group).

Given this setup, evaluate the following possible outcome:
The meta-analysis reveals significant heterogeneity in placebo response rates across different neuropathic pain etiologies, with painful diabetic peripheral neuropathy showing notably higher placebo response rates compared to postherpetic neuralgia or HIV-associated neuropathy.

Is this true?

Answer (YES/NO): NO